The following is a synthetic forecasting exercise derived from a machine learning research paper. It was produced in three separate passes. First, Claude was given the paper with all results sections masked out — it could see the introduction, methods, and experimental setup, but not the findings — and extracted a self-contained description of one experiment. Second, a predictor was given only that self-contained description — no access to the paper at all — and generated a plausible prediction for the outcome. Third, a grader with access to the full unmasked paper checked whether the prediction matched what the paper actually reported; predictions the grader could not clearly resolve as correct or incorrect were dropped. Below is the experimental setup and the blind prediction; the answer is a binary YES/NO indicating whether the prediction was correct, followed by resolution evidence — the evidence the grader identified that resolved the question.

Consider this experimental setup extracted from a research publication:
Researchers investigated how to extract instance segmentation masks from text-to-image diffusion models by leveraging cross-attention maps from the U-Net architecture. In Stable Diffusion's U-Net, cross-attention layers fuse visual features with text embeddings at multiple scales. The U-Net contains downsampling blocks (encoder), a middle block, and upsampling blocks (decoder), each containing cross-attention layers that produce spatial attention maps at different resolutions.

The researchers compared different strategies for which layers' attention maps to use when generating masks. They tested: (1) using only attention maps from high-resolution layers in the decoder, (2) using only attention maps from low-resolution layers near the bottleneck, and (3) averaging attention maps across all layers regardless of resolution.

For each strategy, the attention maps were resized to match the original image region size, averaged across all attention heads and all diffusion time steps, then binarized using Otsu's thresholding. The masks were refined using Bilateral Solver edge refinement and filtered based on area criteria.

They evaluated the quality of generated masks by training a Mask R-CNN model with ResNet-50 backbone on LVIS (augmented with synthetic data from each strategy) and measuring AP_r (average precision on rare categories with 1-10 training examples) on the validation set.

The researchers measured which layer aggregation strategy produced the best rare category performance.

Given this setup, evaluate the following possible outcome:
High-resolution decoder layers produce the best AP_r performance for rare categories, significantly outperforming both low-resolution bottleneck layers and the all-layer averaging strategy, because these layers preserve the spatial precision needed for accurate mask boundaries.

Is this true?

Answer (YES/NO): NO